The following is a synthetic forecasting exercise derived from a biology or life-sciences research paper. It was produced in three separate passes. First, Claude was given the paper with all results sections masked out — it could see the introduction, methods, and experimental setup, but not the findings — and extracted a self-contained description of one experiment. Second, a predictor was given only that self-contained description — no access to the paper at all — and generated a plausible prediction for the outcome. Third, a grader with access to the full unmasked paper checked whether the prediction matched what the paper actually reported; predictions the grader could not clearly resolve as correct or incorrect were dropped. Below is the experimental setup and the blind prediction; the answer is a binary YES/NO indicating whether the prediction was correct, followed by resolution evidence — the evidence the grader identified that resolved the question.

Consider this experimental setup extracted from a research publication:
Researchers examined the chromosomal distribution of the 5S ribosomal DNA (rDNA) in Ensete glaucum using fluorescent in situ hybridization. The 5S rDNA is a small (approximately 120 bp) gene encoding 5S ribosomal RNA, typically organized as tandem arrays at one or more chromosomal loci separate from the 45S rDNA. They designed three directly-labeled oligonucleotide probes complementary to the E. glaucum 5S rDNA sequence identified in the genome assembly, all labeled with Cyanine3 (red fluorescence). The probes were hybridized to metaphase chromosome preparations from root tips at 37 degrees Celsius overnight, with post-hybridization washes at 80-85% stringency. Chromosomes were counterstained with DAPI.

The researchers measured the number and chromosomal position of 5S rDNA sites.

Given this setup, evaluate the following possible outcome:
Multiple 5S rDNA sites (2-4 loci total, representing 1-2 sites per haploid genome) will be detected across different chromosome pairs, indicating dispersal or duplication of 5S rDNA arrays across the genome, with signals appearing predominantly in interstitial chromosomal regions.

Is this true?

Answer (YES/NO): NO